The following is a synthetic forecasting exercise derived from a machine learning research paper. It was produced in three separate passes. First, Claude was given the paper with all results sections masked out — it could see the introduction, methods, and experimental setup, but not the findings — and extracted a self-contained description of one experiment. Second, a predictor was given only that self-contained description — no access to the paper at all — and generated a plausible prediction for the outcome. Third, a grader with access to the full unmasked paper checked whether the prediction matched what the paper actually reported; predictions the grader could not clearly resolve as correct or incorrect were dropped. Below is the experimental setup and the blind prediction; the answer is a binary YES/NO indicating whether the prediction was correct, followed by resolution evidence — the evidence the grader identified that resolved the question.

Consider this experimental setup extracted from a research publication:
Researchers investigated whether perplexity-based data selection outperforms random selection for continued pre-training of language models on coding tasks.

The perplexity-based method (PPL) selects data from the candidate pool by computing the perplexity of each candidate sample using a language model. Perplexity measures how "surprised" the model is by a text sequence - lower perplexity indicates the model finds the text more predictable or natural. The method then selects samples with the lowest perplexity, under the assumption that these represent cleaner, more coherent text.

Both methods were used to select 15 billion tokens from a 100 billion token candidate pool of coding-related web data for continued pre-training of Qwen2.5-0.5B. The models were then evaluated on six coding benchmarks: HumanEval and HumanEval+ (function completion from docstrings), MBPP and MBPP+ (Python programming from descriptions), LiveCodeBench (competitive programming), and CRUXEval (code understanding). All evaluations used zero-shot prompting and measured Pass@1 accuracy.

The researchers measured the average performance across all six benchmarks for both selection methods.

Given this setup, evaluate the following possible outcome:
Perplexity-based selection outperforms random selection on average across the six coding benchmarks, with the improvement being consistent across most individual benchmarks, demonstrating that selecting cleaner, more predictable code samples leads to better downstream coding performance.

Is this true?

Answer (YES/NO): YES